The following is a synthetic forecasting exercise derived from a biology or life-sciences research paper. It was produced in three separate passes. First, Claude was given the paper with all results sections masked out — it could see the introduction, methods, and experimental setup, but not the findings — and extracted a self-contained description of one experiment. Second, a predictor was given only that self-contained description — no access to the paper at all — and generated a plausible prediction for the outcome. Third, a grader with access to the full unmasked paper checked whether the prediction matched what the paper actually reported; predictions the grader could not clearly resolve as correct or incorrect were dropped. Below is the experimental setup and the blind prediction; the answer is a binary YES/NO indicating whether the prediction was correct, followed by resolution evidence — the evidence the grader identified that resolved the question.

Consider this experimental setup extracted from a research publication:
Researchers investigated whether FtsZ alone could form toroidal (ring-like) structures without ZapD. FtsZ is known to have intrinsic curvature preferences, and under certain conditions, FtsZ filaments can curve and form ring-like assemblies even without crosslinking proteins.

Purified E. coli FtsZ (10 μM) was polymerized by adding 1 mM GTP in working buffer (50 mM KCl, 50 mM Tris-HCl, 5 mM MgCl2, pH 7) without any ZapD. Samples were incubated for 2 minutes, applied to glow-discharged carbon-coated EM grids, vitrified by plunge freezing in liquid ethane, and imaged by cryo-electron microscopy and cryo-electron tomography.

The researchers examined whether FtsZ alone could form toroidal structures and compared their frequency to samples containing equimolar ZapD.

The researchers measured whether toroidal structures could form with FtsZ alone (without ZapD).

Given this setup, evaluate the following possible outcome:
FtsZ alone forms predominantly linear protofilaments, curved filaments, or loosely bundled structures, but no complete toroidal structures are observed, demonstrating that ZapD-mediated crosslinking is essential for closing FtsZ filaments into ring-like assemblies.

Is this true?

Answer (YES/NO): YES